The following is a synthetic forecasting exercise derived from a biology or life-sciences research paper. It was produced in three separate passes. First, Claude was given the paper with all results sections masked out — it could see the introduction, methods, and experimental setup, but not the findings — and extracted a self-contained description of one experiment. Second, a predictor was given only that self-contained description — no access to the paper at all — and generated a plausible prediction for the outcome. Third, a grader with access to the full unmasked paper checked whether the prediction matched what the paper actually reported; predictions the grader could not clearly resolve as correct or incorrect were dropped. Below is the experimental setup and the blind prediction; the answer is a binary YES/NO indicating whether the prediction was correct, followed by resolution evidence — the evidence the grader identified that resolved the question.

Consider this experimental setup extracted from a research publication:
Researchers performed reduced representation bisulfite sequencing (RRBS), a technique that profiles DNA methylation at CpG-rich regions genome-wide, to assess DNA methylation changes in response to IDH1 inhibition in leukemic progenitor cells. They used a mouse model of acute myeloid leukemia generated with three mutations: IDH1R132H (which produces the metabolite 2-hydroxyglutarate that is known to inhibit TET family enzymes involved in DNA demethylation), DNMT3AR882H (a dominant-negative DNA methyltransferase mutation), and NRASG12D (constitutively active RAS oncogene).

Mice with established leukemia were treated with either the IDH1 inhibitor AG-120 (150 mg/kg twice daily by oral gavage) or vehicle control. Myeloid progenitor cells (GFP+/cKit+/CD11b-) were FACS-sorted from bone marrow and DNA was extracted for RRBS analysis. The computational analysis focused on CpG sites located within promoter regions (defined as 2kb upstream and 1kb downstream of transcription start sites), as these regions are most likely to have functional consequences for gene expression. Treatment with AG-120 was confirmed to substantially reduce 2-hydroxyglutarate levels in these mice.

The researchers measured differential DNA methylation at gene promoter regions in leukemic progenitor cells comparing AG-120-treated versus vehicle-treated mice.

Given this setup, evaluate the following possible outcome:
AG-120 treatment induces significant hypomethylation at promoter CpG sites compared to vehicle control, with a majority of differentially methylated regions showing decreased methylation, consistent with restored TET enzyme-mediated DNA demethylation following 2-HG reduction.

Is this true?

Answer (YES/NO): NO